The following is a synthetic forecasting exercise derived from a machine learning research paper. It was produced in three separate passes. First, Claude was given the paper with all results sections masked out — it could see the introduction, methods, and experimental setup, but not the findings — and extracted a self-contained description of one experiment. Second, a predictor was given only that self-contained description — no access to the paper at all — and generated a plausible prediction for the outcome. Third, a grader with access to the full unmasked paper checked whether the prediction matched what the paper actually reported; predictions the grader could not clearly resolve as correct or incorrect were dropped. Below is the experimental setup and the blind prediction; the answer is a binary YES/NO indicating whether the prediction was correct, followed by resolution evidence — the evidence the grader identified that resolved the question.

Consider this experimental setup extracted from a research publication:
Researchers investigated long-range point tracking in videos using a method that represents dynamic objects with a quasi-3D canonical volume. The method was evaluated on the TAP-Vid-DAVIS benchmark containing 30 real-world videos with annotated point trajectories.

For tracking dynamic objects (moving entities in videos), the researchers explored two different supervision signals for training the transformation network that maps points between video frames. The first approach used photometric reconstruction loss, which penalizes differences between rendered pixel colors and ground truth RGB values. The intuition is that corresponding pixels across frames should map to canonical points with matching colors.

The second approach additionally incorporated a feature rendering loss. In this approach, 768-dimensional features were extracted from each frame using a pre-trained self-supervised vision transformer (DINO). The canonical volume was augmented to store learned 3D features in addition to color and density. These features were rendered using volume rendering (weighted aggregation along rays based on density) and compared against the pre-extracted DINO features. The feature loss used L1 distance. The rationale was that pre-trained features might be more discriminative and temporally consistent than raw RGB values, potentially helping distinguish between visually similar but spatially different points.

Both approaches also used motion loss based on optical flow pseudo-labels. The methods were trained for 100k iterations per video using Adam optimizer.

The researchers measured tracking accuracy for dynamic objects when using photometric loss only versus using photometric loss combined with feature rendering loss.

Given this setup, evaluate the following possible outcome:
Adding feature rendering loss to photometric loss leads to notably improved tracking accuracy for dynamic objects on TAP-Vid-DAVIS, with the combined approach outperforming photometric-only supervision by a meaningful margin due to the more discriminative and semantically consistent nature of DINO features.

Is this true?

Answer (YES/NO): YES